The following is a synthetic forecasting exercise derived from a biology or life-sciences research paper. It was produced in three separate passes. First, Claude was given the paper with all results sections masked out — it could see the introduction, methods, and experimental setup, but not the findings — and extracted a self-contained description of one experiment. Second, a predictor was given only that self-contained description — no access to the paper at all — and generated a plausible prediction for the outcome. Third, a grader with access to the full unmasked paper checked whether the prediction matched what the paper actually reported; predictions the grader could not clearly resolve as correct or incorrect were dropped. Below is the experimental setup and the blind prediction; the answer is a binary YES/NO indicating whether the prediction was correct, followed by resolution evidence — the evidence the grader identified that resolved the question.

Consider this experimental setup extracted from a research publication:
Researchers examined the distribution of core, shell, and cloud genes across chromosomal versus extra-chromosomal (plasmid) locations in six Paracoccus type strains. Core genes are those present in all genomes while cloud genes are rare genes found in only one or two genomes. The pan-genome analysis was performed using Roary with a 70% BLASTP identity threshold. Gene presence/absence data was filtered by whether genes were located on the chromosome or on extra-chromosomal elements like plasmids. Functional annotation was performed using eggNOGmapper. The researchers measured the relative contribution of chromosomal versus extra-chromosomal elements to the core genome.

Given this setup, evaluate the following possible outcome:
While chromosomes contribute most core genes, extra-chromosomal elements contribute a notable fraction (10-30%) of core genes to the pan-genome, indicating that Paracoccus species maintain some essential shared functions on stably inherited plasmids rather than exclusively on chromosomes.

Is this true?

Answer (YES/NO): NO